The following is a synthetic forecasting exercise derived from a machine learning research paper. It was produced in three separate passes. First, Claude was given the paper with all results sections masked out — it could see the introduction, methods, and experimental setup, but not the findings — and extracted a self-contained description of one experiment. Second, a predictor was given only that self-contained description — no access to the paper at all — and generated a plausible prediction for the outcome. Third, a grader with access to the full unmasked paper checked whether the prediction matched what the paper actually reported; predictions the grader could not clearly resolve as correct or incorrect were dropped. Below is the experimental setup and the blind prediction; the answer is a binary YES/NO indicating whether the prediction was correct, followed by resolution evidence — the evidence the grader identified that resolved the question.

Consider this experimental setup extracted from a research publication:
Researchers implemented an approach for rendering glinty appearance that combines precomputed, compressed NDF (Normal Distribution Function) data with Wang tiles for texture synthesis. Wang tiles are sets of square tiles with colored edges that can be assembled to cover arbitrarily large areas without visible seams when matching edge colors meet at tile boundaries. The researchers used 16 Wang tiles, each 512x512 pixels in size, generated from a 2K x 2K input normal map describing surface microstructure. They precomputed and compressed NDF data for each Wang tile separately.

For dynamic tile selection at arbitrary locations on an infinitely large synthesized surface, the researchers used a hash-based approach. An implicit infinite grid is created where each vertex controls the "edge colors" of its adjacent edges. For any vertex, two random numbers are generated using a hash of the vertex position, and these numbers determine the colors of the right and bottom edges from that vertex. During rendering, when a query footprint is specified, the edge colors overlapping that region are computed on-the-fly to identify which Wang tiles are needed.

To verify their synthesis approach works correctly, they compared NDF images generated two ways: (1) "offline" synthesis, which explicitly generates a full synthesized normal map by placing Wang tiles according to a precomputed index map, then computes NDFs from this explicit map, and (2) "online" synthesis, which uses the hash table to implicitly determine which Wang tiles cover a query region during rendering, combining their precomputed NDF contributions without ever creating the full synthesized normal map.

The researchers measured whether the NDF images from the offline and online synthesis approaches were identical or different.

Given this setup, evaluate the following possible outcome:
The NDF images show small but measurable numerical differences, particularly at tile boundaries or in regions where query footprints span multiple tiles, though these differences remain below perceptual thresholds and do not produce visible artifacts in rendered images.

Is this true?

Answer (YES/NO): NO